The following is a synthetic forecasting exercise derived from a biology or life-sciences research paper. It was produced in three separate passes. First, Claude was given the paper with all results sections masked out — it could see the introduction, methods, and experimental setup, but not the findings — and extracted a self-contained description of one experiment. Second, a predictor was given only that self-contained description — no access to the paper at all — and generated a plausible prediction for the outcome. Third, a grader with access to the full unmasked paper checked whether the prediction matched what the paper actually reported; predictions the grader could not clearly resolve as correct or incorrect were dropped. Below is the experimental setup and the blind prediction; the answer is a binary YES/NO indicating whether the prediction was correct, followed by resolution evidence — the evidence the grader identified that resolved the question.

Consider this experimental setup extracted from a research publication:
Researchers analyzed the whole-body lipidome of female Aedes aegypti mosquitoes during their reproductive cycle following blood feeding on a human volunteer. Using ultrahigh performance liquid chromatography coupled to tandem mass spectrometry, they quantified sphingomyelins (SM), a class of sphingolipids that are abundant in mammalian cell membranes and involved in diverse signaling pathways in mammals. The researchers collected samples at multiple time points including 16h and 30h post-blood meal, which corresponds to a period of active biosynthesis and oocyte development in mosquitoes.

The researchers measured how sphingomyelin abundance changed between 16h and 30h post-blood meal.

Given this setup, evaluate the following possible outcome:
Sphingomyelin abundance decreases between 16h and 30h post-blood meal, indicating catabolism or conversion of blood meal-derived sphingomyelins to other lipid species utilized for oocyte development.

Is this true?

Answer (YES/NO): NO